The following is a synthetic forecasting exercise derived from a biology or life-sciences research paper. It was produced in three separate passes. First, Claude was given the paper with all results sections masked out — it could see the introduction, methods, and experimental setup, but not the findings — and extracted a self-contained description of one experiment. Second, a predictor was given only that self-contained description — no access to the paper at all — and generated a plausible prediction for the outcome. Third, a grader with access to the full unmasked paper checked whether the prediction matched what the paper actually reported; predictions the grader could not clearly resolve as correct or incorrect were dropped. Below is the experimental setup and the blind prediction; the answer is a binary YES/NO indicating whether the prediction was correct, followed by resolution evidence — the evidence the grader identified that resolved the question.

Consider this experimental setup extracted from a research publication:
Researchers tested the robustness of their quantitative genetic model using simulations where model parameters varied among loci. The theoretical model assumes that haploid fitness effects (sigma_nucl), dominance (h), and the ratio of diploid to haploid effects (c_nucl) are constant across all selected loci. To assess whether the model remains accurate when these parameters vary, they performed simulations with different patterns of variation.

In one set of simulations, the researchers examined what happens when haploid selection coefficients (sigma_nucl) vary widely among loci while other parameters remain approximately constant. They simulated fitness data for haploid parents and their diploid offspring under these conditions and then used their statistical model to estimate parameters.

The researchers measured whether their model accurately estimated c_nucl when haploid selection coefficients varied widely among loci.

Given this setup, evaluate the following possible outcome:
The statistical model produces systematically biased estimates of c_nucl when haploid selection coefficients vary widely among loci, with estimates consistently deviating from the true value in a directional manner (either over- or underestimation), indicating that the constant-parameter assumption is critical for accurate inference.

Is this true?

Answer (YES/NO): NO